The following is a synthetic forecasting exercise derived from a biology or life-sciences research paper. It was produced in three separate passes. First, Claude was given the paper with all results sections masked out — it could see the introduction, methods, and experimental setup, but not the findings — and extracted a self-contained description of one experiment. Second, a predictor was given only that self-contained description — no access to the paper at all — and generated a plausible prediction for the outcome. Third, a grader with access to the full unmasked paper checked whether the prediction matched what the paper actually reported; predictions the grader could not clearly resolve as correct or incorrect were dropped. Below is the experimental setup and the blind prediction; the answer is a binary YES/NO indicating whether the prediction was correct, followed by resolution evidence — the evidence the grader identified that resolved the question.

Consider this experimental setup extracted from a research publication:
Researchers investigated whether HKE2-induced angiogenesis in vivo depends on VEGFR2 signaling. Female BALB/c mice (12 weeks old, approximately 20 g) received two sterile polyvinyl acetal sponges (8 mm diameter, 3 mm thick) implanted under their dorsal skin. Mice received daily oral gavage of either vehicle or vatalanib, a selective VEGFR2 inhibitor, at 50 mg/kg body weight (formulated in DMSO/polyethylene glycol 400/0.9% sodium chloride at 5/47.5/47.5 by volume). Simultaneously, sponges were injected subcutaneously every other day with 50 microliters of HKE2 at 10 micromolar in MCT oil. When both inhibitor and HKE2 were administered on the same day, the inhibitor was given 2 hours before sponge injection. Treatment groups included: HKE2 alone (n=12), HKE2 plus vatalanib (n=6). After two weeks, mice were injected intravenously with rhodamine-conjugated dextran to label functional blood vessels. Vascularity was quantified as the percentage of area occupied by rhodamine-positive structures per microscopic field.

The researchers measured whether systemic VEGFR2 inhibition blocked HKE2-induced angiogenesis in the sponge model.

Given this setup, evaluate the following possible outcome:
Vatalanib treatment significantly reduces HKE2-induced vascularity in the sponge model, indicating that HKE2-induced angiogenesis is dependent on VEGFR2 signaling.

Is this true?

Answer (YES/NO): YES